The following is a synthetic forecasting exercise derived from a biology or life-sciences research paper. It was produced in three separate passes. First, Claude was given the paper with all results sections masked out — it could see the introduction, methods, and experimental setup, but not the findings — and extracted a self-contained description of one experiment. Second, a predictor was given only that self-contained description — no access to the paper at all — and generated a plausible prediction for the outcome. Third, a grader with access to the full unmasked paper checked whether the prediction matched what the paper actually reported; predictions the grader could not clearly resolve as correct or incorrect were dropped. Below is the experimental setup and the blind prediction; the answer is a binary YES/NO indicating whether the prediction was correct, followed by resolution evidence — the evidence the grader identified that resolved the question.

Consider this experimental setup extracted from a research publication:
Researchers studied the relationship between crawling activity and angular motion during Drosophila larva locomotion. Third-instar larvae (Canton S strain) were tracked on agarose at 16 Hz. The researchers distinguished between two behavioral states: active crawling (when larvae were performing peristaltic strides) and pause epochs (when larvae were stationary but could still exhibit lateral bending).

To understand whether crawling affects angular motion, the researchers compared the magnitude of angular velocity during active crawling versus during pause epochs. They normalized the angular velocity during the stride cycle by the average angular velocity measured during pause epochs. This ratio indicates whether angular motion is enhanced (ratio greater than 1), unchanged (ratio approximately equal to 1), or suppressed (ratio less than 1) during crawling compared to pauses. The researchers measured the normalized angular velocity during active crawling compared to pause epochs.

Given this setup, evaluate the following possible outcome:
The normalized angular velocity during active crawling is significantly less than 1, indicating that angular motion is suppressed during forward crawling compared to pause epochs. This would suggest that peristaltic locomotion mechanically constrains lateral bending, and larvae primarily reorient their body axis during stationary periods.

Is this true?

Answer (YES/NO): YES